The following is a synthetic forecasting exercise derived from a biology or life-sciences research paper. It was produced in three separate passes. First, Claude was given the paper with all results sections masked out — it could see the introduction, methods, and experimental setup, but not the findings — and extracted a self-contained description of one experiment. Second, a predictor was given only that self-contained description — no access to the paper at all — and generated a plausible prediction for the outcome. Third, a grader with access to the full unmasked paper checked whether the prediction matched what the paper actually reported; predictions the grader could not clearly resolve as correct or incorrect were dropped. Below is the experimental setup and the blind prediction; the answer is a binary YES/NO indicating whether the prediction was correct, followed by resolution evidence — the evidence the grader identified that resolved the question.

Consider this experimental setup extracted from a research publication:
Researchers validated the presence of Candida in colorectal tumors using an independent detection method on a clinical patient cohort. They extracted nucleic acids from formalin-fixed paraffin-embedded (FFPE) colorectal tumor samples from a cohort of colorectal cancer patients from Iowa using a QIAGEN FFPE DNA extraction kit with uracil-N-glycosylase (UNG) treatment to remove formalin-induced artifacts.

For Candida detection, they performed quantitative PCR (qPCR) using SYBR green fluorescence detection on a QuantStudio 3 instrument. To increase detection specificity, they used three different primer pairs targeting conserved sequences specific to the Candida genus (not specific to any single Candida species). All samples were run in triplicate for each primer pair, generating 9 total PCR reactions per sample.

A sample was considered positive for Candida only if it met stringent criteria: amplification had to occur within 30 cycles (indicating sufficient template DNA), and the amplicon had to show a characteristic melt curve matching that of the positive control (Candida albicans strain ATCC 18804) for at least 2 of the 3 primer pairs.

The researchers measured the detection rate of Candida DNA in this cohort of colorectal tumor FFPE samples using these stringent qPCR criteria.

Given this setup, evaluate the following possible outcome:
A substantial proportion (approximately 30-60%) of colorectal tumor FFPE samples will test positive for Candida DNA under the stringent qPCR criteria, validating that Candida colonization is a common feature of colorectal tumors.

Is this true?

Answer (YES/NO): NO